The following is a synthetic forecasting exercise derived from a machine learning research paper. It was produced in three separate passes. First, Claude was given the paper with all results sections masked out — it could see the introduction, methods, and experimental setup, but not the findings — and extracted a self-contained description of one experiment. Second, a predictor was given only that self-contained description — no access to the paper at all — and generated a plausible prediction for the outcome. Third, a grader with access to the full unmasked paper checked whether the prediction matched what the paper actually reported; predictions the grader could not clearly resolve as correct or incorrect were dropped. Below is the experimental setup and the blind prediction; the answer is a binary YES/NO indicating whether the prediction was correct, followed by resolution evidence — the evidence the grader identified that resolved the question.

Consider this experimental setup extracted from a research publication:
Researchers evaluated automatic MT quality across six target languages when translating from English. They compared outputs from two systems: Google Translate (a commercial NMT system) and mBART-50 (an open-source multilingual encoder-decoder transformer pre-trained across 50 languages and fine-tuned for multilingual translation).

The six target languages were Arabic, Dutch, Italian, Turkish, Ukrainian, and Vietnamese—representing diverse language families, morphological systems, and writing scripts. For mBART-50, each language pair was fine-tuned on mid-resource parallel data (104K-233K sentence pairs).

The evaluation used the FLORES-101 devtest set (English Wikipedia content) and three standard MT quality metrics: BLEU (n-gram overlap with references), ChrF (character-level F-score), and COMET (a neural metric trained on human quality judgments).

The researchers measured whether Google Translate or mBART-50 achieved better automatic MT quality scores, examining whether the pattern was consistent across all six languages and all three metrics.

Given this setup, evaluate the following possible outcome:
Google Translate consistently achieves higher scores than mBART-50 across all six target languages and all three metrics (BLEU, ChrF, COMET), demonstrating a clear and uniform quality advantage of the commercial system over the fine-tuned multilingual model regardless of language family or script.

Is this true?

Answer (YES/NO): NO